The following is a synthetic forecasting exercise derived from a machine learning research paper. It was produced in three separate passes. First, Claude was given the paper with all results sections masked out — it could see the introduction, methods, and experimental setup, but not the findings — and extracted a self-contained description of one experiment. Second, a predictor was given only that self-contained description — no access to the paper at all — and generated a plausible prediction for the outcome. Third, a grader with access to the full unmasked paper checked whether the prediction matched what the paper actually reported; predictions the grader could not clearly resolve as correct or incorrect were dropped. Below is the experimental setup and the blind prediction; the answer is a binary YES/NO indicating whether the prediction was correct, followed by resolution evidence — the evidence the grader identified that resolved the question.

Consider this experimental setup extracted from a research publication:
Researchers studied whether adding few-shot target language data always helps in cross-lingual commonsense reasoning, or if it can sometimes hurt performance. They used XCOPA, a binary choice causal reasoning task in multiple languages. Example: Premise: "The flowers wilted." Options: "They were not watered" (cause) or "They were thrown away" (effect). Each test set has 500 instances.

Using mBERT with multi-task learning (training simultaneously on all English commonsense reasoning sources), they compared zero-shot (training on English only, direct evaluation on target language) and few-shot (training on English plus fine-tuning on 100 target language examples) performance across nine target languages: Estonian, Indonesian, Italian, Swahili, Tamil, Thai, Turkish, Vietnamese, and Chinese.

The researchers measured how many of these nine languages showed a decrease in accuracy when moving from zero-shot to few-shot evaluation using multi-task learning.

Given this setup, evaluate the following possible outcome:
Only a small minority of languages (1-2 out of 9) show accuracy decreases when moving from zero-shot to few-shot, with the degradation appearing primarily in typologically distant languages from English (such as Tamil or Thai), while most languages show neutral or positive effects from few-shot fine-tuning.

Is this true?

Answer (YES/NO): NO